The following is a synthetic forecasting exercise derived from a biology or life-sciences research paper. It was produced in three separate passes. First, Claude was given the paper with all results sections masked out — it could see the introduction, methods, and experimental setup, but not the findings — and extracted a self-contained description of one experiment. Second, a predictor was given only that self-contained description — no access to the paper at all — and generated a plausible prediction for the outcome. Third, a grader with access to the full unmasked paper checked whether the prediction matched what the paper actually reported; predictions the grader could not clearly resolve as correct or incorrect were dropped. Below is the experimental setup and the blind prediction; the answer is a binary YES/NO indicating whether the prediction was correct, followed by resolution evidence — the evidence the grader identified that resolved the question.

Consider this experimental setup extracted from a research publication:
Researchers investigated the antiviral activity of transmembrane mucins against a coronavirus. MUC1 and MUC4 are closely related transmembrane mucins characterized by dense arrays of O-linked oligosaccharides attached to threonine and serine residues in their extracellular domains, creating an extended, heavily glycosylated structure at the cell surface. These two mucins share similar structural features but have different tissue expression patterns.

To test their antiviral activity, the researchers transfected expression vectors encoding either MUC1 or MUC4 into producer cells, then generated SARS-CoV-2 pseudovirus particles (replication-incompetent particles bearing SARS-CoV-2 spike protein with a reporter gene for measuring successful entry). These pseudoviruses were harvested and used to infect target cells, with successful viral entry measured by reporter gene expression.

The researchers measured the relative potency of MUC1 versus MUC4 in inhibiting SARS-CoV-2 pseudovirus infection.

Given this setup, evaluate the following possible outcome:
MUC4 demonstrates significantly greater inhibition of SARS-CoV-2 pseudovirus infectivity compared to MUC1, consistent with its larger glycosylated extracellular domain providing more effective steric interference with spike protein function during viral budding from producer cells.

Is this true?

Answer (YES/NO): NO